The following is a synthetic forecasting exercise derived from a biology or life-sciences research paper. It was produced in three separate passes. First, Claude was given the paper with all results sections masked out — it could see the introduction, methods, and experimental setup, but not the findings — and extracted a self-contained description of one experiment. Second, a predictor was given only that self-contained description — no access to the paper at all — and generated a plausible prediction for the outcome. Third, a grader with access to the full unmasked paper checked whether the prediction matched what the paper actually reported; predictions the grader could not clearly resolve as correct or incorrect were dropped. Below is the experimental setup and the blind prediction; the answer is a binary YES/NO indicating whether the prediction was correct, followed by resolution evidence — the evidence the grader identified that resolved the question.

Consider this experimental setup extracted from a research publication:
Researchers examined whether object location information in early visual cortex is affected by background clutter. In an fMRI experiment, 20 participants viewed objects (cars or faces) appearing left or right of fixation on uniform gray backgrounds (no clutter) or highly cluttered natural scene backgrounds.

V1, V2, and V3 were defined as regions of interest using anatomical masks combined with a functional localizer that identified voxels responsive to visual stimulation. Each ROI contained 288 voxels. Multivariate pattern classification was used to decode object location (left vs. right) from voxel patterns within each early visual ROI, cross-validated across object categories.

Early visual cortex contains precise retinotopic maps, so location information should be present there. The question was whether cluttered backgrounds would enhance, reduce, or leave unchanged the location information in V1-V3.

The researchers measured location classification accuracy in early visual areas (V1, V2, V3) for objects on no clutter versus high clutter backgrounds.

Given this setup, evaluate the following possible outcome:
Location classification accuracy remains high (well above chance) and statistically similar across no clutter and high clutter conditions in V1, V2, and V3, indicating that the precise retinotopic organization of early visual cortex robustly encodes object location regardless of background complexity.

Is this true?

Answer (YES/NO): NO